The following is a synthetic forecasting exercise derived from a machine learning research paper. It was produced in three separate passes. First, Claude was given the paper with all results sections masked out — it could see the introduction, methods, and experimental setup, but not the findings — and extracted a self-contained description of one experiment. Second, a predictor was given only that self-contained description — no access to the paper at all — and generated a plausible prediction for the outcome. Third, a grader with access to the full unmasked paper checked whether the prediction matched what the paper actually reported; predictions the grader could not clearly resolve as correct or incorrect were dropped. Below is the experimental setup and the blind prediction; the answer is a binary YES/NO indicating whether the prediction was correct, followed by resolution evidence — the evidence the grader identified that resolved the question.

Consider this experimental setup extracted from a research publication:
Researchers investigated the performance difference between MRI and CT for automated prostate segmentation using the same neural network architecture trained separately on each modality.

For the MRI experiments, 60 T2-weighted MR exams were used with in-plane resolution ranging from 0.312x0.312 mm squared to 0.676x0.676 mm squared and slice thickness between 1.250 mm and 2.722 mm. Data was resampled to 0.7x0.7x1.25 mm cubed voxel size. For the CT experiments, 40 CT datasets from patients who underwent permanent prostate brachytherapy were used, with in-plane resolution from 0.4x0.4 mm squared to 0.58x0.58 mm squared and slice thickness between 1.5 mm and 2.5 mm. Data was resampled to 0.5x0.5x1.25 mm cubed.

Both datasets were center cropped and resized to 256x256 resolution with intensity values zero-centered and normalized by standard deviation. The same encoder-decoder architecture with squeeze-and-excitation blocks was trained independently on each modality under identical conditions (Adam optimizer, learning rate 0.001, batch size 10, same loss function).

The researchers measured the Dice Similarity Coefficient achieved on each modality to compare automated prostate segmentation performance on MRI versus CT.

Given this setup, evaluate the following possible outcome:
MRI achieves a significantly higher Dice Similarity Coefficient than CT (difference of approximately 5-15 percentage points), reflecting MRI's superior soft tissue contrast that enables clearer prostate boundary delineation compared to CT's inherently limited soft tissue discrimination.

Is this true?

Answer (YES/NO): NO